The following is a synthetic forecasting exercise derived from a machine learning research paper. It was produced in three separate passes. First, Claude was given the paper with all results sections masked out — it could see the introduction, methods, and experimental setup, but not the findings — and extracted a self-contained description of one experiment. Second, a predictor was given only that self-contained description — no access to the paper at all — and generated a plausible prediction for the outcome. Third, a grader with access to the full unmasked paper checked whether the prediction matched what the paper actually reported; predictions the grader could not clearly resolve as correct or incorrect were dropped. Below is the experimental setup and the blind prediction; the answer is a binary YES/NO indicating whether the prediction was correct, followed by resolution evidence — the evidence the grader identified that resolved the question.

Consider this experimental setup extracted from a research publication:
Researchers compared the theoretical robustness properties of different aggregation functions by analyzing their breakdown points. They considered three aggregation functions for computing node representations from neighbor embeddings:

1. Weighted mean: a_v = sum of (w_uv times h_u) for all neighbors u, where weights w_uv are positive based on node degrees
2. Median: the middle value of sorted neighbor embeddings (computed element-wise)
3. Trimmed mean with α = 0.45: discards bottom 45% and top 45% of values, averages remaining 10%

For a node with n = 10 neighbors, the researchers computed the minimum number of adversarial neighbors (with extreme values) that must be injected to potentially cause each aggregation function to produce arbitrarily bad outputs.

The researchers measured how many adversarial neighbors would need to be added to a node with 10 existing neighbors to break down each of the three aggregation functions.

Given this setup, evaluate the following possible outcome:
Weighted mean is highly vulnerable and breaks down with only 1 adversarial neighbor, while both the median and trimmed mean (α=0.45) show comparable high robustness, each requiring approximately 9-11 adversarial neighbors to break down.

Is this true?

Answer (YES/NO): YES